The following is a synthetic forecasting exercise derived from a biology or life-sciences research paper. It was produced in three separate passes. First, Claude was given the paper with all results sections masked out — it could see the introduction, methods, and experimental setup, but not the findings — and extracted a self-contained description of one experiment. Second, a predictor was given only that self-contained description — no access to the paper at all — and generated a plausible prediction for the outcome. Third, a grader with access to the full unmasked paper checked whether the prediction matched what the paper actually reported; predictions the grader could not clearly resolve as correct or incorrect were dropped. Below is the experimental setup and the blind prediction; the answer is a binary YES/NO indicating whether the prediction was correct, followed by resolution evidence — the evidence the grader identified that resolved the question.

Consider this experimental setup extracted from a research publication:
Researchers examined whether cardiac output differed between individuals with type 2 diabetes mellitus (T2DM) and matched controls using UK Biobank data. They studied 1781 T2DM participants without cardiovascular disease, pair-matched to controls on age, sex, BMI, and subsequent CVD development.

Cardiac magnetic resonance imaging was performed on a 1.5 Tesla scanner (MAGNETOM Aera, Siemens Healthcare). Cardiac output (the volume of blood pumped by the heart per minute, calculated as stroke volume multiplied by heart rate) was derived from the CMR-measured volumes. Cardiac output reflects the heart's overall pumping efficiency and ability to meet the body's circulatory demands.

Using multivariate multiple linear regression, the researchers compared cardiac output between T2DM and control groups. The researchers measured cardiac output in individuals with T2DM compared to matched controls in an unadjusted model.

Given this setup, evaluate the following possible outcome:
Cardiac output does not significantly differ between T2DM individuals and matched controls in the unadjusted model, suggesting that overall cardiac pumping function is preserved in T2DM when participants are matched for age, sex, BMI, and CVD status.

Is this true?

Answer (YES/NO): YES